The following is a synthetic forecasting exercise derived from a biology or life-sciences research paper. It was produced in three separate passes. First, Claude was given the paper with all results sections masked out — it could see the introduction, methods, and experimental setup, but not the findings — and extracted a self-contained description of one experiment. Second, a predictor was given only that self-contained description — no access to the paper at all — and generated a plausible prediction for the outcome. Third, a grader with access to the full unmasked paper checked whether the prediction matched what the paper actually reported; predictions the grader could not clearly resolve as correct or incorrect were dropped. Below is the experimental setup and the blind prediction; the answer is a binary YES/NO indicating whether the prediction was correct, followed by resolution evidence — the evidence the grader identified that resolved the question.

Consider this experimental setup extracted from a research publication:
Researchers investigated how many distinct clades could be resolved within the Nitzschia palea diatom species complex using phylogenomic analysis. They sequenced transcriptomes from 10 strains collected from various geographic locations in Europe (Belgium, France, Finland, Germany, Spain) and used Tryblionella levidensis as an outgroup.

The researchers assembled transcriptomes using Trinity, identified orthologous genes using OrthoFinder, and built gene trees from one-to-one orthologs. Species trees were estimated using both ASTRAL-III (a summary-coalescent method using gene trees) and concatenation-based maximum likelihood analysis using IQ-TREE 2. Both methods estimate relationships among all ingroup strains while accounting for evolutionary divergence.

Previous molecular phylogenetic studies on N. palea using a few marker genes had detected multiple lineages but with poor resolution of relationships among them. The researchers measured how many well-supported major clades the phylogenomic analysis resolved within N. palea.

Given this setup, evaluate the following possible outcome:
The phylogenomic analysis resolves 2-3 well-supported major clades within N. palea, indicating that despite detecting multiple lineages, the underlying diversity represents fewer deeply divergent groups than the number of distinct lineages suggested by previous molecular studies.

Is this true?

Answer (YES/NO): YES